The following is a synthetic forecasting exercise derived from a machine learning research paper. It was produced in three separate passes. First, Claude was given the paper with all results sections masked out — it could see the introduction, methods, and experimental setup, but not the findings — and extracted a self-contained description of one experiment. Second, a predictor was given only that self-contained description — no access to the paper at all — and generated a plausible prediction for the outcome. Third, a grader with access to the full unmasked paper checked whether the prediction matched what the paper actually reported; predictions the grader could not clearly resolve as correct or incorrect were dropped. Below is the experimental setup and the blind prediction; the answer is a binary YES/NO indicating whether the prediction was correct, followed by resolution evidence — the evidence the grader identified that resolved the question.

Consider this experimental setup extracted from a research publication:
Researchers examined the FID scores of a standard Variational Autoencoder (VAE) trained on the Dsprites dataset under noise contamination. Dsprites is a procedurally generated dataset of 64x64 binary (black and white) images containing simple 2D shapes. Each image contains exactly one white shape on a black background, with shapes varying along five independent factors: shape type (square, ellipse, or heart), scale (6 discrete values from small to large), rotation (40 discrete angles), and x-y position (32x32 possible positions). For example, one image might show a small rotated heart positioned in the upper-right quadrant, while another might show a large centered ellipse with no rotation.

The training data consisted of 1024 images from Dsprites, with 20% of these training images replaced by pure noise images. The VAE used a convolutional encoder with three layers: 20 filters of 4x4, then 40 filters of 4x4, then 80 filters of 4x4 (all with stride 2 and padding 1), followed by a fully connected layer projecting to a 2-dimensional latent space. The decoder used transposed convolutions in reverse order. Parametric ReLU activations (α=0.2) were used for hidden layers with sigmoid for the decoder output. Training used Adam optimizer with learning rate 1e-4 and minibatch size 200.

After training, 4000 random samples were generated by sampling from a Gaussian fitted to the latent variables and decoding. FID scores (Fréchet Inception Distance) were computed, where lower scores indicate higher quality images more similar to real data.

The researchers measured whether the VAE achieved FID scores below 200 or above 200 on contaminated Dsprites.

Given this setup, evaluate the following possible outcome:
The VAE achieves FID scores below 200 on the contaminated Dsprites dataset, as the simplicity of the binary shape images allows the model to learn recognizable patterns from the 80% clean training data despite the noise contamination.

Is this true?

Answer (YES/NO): NO